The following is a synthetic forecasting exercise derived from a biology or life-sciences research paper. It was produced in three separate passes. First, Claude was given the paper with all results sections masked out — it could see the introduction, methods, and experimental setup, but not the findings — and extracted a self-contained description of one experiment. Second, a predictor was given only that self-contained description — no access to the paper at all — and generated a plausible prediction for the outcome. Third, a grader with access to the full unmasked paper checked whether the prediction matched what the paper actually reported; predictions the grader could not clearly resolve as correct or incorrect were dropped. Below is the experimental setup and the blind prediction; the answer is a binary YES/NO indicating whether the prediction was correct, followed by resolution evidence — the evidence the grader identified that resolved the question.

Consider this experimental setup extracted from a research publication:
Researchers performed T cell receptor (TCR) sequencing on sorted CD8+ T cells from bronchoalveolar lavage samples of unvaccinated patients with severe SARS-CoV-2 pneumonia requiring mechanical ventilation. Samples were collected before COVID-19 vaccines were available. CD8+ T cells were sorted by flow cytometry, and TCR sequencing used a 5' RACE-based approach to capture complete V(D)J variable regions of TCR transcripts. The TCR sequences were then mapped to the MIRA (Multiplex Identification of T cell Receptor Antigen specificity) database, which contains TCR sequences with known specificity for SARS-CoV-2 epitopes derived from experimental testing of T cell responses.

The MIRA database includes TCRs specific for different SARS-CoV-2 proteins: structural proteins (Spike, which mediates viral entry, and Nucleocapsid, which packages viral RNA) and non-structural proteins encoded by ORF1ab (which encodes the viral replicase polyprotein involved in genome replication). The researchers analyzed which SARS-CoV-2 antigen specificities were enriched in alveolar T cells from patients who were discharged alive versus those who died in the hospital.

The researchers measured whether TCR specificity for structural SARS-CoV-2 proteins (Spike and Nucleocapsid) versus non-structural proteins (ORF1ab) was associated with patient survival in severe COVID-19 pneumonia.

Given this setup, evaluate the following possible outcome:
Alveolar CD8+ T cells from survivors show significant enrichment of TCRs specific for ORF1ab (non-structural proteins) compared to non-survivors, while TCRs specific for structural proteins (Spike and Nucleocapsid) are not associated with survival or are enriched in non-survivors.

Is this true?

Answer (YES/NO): NO